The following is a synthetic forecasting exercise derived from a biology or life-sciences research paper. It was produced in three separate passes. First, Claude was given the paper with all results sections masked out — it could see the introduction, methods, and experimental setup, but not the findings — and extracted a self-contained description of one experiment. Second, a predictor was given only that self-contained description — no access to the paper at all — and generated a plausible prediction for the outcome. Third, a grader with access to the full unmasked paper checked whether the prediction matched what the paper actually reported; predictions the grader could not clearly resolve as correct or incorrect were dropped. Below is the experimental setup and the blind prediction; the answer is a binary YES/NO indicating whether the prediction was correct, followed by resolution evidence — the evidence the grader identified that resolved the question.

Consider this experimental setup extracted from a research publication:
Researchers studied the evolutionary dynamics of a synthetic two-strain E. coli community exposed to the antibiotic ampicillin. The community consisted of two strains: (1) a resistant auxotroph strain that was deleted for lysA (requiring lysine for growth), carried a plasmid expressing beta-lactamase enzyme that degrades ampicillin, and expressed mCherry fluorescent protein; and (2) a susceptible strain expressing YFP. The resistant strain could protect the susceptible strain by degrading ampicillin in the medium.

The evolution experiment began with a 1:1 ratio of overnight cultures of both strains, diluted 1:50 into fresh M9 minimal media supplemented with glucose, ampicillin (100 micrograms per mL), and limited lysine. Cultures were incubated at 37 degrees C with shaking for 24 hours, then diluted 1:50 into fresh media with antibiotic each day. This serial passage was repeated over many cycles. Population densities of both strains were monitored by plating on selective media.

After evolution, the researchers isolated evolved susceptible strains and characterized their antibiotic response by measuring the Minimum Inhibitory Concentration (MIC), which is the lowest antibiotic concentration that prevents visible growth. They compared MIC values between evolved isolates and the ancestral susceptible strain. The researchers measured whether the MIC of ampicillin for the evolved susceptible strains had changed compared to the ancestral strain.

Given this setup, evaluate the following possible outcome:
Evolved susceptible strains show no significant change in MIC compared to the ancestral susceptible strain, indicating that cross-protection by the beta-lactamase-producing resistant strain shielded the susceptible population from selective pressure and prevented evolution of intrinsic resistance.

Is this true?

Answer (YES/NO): NO